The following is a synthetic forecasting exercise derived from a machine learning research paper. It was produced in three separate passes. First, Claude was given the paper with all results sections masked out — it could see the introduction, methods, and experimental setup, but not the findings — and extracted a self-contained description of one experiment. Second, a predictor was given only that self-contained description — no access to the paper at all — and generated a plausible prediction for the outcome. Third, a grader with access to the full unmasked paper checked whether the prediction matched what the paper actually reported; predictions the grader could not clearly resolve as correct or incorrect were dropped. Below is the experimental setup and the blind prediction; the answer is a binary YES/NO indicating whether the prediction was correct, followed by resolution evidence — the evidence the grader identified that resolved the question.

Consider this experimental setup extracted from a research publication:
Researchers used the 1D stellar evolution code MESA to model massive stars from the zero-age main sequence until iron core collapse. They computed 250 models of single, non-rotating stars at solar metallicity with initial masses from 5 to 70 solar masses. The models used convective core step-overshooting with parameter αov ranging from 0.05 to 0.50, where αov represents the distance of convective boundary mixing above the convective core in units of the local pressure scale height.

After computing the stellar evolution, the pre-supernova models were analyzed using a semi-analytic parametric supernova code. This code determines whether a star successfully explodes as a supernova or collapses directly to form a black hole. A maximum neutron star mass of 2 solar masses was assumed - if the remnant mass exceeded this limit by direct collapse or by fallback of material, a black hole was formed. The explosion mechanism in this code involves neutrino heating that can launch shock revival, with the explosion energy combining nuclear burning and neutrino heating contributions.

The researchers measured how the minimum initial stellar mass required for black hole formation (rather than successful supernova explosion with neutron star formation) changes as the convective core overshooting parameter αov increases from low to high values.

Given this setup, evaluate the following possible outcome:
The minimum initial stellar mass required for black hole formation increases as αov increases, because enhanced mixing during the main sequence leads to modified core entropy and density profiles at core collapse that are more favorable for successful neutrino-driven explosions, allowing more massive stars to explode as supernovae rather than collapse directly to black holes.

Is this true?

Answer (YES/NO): NO